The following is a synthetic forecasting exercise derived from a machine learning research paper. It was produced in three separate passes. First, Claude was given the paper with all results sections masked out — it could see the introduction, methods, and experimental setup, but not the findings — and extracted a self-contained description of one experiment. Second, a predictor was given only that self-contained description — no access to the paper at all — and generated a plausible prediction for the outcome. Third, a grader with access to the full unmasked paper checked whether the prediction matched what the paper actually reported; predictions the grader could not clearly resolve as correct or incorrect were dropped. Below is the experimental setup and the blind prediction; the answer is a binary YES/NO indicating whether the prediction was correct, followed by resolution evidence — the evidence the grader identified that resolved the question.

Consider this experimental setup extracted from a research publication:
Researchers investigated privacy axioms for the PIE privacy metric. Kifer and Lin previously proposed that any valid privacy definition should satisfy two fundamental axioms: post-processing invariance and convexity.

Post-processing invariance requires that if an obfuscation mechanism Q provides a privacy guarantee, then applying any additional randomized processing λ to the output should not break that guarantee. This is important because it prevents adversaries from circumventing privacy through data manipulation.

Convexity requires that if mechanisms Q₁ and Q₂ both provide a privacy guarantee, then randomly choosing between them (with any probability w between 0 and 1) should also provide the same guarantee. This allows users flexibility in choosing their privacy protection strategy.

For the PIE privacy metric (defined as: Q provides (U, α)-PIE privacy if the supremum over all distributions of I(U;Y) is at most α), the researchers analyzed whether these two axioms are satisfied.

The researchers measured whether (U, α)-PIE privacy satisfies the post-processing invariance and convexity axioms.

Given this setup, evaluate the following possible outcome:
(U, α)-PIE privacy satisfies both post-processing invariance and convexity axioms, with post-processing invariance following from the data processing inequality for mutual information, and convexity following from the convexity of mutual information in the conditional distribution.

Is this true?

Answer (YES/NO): YES